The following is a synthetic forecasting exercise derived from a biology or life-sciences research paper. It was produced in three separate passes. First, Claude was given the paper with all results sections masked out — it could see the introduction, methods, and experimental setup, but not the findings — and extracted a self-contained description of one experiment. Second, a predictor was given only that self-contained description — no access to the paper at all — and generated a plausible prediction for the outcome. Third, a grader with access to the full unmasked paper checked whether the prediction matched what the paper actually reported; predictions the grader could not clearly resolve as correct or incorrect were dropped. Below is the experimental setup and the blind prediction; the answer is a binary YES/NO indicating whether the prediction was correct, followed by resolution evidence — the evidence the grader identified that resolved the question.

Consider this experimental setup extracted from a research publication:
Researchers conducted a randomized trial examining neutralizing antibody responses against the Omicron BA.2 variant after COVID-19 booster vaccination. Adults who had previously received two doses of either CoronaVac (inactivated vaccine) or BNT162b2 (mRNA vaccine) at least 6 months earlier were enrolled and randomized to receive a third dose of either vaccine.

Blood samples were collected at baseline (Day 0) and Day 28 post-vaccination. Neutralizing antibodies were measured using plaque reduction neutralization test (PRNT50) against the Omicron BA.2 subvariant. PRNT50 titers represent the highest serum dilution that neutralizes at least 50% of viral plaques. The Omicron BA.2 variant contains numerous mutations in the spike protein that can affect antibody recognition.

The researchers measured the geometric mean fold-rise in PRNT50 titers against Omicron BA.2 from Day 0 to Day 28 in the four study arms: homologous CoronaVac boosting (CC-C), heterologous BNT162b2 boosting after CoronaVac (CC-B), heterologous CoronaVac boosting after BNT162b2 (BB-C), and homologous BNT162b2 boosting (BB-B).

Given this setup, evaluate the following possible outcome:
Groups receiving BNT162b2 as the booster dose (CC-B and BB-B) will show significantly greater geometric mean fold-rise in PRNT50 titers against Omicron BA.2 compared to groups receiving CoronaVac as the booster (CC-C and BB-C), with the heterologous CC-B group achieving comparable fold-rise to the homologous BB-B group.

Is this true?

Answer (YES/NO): YES